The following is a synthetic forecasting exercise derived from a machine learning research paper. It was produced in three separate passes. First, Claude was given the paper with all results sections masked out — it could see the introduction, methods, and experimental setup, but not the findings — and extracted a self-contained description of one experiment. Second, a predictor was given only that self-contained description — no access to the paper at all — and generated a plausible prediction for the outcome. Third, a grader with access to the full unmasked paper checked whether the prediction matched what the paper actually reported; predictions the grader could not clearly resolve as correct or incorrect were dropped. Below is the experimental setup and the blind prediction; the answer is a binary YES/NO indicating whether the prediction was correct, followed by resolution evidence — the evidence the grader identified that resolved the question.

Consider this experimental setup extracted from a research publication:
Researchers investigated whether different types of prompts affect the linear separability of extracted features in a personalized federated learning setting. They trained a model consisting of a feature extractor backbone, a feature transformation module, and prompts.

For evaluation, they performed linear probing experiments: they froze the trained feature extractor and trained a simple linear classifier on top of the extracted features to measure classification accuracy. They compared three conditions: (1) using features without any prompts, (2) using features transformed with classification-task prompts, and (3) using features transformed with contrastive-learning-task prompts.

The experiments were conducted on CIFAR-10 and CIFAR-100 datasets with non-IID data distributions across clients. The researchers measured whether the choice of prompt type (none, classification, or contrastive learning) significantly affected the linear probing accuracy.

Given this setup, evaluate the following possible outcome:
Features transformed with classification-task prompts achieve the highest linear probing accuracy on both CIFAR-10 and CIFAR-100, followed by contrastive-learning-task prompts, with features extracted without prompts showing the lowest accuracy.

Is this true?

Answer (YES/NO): NO